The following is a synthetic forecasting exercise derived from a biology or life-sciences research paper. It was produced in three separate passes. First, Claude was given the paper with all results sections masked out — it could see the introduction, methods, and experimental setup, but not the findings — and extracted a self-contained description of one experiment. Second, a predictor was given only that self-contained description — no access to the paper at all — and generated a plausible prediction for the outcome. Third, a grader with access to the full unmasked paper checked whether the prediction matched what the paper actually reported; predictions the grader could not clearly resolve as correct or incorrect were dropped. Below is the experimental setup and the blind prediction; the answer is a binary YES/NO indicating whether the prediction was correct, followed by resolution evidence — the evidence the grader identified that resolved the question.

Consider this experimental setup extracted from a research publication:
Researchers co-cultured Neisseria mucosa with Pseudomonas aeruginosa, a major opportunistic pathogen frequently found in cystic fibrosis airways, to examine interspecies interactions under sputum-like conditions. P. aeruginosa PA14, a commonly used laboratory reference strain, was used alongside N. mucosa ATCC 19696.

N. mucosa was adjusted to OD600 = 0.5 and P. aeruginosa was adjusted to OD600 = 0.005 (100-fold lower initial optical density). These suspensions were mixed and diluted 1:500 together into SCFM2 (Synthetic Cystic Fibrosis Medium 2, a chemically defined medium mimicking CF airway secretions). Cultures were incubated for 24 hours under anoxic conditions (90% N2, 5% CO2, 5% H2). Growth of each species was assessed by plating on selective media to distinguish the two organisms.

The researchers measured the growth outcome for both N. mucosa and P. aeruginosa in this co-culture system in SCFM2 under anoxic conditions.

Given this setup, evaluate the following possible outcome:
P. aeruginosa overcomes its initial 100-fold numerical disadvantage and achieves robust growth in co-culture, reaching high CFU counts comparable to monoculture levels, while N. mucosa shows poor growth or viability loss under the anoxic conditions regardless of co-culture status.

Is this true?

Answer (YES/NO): NO